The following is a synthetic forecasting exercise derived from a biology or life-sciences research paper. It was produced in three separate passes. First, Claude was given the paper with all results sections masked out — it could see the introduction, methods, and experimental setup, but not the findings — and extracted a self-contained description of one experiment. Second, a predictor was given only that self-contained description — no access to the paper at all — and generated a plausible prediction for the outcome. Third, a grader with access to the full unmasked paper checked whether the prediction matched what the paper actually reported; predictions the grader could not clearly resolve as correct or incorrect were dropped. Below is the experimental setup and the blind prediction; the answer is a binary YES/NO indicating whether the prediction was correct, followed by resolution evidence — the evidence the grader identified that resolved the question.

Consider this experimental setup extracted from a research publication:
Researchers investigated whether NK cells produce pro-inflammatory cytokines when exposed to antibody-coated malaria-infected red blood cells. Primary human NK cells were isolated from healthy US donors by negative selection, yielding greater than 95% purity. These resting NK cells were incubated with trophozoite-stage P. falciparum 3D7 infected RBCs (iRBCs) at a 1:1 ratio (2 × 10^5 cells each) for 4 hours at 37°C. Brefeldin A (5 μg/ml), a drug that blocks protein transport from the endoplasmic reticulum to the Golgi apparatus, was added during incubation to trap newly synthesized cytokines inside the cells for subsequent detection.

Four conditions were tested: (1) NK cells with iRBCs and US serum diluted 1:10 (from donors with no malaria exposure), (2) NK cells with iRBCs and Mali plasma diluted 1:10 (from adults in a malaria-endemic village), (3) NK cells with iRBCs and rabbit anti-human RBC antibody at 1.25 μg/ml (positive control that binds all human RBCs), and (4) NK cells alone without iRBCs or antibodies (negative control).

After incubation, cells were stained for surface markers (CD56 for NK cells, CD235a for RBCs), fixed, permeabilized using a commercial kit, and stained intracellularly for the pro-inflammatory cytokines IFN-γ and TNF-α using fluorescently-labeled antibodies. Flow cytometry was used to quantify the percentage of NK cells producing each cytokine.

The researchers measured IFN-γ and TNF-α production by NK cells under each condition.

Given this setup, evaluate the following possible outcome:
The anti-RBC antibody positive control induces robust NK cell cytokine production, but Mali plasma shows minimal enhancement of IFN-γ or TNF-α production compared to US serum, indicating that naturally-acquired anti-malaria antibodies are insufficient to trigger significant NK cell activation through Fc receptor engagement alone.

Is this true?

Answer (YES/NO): NO